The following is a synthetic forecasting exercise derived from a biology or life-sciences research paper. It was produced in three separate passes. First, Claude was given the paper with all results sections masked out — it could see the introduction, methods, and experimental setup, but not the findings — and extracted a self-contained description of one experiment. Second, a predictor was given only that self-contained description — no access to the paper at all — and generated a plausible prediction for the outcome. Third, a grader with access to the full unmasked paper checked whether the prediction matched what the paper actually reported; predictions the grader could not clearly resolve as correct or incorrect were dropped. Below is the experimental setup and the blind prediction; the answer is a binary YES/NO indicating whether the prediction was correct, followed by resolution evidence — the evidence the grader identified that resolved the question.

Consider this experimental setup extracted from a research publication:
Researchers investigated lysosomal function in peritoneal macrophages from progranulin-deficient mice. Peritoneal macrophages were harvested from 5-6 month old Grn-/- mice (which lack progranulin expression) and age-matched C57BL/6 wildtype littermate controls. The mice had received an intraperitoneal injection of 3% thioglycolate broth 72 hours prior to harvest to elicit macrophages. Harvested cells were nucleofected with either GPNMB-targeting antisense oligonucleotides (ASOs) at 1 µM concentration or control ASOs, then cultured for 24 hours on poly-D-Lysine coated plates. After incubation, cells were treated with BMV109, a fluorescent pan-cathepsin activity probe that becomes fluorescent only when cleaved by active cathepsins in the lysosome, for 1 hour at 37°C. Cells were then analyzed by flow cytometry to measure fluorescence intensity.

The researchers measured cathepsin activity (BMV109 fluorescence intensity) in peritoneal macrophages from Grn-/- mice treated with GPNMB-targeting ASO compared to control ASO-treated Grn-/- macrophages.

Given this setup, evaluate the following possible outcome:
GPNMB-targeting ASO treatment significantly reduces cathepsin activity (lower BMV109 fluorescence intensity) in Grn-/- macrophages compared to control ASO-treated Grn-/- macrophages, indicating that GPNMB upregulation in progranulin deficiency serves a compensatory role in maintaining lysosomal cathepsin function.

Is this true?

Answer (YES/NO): YES